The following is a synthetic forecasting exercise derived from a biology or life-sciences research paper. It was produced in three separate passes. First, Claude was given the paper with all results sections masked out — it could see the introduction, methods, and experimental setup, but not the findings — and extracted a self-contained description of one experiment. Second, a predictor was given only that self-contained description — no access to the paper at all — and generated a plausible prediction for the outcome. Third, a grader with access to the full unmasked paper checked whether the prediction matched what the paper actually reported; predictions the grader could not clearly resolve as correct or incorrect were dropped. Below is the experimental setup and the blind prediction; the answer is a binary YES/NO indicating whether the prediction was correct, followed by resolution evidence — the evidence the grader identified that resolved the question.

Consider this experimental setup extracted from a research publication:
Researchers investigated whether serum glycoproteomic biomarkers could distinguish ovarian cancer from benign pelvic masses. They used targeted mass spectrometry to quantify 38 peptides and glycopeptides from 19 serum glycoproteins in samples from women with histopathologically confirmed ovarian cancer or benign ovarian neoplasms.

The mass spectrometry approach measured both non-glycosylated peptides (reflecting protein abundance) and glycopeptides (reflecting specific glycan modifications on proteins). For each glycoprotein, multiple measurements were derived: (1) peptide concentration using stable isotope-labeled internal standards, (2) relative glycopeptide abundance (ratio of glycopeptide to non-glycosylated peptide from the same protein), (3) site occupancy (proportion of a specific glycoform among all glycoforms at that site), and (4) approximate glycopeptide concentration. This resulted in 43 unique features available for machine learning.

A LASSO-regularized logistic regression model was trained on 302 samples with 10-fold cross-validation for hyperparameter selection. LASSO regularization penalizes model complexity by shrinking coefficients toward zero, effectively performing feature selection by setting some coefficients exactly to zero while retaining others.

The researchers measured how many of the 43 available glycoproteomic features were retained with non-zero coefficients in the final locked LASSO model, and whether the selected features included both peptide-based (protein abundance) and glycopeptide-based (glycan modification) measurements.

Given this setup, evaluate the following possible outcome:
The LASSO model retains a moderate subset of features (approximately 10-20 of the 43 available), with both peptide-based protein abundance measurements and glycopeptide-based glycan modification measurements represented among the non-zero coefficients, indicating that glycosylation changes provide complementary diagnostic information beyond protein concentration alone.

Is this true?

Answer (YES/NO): NO